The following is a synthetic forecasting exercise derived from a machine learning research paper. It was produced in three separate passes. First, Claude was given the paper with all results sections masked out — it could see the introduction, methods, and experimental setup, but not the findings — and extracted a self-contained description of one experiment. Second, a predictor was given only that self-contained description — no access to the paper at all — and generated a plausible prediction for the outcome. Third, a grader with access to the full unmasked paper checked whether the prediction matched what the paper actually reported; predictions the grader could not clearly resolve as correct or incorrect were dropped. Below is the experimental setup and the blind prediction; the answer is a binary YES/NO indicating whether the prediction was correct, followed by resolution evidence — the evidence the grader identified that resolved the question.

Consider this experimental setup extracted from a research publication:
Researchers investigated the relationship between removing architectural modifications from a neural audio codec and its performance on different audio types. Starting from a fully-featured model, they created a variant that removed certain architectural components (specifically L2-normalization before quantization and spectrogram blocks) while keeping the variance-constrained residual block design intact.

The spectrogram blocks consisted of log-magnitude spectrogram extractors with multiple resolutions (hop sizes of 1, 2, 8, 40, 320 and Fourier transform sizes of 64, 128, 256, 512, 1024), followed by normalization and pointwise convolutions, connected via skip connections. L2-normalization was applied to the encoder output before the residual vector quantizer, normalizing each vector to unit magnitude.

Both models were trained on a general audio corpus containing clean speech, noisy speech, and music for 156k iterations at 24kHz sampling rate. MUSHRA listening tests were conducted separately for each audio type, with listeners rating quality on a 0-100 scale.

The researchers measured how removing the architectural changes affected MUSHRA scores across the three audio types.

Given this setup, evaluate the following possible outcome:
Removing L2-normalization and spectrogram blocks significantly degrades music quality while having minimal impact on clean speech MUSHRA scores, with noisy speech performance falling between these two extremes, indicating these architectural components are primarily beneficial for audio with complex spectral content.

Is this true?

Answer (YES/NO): NO